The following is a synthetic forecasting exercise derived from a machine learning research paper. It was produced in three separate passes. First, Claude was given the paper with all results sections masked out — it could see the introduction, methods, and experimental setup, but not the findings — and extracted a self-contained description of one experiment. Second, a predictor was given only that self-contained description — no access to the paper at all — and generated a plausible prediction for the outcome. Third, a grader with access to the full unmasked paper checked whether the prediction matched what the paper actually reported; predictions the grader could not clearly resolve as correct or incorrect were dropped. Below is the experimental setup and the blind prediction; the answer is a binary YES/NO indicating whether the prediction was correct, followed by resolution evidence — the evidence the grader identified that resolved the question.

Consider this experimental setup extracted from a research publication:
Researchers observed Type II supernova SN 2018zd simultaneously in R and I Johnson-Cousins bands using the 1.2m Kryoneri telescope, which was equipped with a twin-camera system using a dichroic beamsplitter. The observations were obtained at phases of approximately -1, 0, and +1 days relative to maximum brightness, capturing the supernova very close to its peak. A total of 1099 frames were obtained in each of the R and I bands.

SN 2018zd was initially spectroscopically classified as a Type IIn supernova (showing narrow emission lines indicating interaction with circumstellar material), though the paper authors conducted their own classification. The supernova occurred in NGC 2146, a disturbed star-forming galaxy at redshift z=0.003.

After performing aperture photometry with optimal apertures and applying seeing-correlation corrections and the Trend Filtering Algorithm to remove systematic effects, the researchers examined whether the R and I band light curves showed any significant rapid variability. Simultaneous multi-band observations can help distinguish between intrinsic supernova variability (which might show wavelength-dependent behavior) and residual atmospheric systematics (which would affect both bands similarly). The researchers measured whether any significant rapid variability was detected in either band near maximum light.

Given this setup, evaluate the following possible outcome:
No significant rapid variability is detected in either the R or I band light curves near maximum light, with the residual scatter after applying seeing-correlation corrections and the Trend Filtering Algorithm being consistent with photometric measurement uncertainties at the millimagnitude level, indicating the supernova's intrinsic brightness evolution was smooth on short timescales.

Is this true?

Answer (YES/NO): NO